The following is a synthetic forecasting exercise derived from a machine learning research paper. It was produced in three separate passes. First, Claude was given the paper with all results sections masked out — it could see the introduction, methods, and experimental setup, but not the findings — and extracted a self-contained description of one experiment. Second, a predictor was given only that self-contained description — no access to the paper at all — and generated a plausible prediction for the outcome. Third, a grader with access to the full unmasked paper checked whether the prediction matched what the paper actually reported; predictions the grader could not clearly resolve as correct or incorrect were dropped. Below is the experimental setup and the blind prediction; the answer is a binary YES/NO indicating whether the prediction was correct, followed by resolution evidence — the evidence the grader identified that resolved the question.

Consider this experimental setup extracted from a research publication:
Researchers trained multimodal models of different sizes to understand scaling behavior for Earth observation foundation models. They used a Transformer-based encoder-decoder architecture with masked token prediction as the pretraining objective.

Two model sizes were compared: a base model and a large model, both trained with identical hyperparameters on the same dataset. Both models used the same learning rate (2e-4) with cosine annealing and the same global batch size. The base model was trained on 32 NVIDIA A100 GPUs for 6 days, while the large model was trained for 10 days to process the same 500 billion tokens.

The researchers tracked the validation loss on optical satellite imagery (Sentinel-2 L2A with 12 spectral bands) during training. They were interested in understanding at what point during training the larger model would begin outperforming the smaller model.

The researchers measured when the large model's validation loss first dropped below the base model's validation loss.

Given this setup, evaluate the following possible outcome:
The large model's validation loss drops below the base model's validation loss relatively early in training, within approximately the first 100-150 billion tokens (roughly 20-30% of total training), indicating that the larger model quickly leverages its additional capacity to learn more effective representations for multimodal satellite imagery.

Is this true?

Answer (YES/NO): NO